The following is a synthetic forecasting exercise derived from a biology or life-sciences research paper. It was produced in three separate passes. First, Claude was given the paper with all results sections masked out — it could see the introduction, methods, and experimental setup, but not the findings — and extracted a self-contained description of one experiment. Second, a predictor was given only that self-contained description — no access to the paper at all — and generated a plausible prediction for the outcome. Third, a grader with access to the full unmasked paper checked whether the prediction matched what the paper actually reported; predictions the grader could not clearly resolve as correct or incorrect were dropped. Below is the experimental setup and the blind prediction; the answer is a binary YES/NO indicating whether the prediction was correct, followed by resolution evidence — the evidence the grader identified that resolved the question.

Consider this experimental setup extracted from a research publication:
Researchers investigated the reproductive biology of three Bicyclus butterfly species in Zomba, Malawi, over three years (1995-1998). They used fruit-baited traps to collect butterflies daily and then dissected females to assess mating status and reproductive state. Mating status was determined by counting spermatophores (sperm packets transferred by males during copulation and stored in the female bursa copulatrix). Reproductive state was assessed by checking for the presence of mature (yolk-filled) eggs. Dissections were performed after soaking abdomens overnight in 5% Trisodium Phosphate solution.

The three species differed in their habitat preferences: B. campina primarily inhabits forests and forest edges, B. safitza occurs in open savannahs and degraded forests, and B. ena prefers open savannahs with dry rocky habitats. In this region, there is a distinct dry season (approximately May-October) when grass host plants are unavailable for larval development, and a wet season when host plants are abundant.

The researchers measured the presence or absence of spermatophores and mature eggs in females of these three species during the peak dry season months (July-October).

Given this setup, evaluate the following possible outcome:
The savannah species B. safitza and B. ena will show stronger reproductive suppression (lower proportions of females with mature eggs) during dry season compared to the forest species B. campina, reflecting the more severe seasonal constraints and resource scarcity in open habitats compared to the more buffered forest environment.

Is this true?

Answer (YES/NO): YES